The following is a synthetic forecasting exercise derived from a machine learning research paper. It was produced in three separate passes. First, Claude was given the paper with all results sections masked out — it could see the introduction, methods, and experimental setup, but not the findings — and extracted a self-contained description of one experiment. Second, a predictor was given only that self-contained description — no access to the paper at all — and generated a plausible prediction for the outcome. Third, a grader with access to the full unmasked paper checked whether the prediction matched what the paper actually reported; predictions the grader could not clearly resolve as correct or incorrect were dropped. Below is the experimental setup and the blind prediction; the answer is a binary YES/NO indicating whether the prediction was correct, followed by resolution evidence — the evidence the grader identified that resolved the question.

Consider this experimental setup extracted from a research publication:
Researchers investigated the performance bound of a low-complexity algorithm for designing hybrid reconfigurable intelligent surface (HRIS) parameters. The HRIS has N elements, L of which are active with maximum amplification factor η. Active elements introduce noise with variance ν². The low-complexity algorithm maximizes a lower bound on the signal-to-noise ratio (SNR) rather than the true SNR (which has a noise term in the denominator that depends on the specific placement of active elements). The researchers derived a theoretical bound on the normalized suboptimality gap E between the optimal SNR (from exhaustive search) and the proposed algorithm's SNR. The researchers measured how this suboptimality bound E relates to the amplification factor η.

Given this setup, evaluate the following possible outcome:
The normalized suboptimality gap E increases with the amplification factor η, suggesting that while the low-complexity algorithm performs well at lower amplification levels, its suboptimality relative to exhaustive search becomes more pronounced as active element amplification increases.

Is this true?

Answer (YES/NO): YES